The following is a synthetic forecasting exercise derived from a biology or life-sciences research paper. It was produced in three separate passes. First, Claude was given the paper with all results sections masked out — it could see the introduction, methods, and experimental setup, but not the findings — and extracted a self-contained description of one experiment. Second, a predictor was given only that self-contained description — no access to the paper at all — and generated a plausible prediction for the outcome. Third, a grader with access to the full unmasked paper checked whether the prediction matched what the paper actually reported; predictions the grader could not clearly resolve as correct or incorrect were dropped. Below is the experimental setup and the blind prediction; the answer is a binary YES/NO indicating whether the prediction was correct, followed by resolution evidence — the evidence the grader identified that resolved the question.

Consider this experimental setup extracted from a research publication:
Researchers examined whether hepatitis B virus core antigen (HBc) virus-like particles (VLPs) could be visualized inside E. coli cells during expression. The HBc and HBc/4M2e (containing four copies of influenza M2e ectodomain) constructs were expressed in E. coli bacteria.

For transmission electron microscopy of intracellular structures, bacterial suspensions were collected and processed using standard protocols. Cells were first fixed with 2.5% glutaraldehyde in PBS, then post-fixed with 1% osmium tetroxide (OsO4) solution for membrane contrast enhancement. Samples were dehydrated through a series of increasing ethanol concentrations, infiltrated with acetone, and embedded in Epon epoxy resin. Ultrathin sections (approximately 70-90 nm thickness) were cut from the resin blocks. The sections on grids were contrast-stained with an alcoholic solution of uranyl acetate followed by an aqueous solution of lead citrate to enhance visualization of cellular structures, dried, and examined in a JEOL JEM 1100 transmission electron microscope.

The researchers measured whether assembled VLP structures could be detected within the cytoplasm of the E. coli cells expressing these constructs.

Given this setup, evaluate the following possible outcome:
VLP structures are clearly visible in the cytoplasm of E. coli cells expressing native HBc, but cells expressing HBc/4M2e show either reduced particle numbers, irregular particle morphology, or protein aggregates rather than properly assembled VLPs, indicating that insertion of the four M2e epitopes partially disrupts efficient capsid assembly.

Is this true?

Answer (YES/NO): NO